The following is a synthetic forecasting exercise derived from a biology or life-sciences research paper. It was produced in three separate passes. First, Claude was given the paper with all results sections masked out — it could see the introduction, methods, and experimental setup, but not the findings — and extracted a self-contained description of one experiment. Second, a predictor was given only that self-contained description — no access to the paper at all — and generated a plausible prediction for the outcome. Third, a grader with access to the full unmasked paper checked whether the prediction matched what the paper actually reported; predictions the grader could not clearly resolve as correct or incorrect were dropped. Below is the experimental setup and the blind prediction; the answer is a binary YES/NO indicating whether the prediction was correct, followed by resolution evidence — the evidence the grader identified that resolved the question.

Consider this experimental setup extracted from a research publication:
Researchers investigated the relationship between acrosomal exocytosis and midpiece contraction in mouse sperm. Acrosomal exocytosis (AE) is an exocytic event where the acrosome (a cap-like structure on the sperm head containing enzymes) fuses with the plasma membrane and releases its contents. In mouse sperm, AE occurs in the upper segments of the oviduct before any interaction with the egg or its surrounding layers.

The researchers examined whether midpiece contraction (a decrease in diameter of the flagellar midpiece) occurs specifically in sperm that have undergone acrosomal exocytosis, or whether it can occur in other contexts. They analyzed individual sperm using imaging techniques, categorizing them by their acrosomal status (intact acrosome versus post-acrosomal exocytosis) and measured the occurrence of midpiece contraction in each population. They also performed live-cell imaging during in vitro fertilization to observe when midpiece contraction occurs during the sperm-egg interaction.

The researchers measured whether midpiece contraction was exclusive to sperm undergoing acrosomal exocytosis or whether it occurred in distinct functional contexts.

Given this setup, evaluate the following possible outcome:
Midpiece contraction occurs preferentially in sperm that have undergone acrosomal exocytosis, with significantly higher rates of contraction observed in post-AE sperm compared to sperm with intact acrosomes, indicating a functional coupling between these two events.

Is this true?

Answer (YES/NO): YES